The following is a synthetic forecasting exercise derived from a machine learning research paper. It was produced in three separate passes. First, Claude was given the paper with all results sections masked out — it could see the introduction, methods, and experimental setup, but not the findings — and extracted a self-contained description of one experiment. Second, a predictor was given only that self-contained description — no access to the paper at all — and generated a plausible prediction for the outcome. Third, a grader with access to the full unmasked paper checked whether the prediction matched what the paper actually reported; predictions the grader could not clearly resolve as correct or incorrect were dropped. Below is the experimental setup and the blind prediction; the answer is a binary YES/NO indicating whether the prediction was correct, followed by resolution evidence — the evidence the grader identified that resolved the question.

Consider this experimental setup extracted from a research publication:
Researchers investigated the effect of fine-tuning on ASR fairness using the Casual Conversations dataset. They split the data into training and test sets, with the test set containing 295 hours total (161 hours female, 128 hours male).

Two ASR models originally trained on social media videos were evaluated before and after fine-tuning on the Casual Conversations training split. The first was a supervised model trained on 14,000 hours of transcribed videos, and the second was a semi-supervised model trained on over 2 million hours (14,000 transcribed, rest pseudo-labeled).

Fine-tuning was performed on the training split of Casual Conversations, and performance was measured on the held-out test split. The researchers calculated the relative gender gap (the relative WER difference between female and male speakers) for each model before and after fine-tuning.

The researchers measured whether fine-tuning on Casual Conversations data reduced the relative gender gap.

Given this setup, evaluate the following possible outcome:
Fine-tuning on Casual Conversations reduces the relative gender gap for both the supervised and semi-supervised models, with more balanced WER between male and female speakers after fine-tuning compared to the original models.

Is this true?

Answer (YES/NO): NO